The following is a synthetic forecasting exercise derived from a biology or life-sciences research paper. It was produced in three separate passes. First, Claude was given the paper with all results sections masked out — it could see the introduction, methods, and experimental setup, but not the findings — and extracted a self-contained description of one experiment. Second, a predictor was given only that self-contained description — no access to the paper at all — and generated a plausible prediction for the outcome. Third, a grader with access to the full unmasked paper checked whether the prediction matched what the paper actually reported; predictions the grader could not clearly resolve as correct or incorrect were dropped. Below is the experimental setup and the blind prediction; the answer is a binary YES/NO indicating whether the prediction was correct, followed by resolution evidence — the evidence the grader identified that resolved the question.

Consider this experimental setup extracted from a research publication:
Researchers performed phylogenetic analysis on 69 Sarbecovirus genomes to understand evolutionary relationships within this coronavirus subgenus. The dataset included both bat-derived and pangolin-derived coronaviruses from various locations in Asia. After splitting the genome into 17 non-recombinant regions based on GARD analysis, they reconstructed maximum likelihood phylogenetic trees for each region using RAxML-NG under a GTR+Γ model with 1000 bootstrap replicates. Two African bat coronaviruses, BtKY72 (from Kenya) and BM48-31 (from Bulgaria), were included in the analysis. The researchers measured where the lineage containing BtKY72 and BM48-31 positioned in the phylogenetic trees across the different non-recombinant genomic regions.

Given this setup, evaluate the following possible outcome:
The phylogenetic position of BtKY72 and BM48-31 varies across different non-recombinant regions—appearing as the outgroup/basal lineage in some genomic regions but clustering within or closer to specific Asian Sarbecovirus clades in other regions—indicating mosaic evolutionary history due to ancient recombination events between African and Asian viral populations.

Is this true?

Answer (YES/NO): NO